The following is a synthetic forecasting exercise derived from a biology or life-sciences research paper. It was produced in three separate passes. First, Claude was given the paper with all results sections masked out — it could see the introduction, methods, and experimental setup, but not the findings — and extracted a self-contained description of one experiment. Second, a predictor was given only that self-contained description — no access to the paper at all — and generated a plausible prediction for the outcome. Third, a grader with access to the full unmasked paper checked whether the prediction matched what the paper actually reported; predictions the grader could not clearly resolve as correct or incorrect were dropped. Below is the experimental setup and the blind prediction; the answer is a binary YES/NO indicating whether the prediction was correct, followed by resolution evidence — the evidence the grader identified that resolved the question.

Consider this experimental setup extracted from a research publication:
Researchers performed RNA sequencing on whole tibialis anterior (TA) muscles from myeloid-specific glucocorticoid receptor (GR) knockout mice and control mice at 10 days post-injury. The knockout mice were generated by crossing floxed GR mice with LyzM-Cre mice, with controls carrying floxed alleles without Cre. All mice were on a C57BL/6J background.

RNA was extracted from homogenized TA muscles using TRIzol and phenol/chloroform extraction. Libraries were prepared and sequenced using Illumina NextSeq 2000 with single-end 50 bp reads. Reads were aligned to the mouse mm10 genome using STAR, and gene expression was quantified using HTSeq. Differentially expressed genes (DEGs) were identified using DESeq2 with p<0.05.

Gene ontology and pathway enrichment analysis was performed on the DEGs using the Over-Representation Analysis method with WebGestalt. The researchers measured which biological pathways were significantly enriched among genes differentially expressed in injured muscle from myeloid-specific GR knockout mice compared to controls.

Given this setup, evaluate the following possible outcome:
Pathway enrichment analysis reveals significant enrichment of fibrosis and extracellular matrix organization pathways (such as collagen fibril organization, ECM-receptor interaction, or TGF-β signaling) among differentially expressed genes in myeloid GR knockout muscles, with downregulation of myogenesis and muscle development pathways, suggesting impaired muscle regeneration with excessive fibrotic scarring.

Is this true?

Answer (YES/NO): NO